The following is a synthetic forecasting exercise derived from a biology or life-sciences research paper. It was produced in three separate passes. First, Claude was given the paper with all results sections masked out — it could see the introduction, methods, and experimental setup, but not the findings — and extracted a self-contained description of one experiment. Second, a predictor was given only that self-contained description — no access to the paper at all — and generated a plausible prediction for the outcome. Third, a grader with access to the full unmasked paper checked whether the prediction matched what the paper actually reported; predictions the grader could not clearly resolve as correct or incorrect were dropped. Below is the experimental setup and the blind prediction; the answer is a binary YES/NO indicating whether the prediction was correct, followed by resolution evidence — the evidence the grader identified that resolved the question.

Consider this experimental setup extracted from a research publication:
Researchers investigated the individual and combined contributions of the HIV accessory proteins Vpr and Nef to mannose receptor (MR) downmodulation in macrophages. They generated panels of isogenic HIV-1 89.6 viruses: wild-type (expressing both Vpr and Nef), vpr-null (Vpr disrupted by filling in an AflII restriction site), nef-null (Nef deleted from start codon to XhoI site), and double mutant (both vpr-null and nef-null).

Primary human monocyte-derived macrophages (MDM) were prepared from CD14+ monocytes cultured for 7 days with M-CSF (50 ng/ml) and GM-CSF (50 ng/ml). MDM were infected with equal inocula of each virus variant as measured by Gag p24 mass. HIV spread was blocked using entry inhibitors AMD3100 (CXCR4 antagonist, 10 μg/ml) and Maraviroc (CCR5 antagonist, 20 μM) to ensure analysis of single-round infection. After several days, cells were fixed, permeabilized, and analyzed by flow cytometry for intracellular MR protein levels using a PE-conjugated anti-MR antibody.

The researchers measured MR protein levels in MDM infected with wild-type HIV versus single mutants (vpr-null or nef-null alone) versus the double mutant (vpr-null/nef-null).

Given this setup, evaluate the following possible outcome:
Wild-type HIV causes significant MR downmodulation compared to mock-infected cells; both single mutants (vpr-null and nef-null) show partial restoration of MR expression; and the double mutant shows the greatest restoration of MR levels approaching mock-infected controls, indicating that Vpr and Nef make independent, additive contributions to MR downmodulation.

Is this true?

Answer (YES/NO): NO